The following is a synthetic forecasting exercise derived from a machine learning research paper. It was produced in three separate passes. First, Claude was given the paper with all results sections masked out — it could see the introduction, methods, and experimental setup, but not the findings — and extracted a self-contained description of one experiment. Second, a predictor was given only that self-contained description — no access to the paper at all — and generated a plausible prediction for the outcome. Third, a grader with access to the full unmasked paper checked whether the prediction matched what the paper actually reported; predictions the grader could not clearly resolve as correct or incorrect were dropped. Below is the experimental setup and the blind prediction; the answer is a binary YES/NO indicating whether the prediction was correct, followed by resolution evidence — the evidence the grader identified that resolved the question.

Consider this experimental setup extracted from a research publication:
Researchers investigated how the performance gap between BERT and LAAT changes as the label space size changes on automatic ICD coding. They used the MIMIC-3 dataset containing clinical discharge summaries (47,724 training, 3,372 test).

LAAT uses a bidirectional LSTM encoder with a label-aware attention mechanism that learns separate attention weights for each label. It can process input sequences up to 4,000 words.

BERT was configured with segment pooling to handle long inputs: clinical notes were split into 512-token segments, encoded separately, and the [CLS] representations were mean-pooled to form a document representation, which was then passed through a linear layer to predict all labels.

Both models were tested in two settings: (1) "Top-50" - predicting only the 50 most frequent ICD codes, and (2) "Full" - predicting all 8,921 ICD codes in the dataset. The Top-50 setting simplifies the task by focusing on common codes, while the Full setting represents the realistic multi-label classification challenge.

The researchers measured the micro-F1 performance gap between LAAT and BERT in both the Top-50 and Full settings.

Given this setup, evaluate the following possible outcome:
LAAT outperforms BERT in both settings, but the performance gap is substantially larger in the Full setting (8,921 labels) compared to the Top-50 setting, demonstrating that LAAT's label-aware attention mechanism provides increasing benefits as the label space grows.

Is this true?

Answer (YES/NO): YES